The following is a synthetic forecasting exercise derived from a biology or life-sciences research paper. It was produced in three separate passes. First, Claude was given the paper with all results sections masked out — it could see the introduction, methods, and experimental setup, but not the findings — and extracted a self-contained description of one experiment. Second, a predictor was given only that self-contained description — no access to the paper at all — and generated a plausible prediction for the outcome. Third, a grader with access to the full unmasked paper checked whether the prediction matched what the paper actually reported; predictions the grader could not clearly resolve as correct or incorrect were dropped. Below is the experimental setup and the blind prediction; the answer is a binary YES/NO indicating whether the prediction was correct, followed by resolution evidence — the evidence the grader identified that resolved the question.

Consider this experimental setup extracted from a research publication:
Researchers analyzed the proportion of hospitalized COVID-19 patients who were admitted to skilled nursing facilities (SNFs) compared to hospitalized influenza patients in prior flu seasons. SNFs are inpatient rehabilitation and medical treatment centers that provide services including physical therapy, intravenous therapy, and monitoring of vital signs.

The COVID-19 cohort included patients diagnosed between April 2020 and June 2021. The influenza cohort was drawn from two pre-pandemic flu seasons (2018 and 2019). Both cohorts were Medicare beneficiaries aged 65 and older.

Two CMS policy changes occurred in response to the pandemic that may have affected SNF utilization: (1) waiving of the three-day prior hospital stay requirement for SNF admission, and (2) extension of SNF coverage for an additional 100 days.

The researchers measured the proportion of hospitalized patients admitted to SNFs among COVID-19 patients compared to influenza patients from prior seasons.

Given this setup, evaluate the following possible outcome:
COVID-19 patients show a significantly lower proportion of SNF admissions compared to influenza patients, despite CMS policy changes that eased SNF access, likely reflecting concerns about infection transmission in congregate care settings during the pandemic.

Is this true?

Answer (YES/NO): NO